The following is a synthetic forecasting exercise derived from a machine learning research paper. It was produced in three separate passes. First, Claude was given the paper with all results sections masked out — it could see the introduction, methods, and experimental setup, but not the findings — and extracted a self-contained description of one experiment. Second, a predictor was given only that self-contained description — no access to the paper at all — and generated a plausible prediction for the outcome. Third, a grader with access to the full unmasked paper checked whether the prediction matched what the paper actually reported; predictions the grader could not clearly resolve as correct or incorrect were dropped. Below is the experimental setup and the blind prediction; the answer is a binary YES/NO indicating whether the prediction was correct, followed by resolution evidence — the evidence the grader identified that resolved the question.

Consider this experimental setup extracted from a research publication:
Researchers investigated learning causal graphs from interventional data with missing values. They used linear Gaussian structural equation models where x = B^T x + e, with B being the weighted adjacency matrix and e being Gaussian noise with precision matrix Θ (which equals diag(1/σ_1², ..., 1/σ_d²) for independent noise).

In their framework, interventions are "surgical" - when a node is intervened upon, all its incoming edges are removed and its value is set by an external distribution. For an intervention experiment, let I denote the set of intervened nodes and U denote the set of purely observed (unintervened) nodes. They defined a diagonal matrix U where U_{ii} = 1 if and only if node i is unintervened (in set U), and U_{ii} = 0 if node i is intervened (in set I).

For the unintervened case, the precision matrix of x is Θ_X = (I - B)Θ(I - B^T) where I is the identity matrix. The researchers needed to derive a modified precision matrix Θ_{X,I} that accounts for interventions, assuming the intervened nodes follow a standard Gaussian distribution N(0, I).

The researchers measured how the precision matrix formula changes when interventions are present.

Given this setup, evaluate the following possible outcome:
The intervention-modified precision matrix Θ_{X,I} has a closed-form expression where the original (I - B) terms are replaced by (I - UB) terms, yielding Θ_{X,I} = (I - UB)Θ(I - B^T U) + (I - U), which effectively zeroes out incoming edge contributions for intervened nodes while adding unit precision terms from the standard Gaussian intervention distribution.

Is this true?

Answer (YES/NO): NO